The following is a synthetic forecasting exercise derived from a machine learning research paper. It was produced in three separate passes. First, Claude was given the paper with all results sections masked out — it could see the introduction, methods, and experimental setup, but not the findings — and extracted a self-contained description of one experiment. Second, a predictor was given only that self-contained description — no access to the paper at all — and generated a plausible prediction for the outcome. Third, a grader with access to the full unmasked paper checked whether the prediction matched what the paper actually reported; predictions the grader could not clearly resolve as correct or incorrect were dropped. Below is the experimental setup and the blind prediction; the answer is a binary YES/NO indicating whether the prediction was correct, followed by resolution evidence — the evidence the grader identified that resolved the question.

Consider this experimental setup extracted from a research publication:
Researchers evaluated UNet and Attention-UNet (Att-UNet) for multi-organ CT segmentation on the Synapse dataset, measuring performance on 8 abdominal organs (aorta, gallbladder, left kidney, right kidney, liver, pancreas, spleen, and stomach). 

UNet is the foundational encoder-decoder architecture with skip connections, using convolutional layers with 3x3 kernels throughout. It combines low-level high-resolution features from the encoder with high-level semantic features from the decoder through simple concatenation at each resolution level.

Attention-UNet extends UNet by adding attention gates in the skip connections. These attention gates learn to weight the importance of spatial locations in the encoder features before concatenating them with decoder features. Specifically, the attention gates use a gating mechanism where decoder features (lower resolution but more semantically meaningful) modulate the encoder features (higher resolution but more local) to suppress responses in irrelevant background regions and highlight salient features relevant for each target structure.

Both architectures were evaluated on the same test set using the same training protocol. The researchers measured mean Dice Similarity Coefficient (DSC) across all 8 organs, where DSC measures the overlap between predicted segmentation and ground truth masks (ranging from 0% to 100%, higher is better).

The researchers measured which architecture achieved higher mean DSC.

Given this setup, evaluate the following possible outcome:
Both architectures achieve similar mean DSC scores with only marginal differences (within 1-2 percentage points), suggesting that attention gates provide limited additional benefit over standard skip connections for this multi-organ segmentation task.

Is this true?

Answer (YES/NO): NO